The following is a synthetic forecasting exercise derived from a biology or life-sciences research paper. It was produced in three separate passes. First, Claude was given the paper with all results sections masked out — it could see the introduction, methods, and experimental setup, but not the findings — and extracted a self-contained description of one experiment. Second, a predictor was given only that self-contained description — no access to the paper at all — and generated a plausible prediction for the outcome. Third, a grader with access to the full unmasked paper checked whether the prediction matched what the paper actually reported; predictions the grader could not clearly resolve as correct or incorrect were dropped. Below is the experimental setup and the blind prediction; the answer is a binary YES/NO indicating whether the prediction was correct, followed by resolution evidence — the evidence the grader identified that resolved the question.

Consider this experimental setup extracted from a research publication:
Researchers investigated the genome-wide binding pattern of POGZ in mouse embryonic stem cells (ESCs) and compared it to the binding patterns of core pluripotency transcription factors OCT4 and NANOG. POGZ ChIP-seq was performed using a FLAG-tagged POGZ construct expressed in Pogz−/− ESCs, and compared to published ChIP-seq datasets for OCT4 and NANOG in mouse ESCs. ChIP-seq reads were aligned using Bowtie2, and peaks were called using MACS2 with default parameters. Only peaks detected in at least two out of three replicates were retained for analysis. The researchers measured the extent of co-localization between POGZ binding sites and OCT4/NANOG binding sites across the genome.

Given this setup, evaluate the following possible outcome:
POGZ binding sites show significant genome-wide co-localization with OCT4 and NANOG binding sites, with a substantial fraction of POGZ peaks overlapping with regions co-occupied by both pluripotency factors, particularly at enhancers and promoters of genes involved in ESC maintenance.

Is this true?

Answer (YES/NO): YES